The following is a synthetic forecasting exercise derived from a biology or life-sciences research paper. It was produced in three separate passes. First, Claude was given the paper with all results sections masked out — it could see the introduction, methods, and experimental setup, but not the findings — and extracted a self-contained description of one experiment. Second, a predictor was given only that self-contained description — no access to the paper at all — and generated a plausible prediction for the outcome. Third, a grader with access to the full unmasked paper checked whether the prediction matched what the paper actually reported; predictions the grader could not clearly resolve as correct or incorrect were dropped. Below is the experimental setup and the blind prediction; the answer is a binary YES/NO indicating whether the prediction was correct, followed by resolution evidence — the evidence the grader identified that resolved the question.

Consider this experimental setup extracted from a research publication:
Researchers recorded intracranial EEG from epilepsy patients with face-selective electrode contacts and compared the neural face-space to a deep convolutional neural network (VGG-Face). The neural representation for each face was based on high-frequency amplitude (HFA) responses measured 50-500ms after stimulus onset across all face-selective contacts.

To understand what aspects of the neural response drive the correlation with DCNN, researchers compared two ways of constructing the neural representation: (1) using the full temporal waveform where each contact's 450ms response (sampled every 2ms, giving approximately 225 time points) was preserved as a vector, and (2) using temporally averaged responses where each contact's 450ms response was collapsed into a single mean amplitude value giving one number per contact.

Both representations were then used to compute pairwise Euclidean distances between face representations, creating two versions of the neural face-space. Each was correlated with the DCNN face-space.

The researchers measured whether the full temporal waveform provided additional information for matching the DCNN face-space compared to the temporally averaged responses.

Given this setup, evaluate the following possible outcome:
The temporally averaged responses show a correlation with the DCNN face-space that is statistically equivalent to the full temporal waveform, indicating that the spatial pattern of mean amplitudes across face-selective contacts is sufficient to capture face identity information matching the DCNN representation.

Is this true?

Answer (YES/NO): YES